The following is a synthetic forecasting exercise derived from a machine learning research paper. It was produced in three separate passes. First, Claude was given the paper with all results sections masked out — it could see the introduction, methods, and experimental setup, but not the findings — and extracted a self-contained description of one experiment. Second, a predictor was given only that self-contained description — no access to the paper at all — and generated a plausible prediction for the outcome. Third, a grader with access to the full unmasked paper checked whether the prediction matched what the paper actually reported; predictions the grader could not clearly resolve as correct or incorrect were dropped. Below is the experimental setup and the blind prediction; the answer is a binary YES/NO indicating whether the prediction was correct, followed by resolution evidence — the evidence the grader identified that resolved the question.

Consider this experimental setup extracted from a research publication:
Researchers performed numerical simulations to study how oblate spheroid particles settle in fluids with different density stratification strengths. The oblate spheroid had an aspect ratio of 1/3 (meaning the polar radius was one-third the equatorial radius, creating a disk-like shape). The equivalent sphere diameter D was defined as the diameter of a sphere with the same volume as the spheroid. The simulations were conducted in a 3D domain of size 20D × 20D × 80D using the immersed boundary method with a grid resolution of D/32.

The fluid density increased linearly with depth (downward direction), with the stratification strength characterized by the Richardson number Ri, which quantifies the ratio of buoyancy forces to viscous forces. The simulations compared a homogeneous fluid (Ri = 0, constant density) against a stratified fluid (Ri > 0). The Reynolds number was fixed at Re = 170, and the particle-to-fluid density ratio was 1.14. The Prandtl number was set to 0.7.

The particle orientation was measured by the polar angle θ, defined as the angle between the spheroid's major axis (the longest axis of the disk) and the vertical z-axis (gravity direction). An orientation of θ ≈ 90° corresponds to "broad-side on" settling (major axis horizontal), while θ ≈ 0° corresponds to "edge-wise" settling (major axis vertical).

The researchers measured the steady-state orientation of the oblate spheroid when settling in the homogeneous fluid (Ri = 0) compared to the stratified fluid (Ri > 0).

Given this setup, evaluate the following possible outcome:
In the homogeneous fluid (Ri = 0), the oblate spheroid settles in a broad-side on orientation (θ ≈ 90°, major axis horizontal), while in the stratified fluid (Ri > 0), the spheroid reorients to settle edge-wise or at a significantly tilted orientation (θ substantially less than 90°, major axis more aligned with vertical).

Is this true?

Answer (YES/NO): NO